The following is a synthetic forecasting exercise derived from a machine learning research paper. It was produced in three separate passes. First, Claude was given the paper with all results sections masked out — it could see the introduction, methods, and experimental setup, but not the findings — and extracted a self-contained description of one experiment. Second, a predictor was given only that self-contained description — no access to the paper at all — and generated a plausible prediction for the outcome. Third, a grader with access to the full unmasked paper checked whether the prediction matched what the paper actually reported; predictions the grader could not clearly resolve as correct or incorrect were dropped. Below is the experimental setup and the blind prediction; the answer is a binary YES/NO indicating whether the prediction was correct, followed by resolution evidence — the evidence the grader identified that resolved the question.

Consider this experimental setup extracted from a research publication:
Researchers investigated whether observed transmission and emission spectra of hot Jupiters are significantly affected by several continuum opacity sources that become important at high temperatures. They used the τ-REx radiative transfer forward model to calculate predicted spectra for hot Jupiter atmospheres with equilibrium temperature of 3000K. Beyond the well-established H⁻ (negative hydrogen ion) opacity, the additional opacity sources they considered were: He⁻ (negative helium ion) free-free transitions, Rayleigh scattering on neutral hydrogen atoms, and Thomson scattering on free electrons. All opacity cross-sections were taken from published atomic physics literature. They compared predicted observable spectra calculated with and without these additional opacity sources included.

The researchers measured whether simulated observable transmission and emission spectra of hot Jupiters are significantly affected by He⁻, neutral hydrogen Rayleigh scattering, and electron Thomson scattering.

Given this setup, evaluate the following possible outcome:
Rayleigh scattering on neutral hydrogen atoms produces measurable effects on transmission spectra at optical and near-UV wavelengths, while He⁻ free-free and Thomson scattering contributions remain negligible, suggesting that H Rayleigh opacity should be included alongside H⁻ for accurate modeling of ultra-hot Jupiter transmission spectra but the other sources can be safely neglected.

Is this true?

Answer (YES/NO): NO